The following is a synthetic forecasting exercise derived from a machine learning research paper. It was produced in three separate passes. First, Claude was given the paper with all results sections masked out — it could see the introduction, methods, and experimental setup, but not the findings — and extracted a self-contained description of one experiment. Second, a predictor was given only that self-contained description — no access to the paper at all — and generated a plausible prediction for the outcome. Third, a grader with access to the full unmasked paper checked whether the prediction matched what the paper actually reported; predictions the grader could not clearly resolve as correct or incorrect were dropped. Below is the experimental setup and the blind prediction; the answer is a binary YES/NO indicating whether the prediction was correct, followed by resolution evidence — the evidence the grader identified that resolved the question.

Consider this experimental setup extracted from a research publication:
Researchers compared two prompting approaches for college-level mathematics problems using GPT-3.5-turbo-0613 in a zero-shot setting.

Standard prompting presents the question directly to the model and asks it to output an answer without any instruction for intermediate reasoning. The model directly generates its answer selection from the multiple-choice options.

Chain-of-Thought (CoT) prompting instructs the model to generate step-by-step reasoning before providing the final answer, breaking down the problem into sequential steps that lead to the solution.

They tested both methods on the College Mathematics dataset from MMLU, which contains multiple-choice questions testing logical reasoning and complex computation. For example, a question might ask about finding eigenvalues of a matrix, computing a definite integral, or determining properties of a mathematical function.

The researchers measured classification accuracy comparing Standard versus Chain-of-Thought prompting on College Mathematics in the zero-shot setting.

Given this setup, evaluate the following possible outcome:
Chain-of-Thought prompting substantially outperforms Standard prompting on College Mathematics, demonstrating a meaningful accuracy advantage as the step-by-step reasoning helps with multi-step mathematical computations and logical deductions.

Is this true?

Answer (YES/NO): NO